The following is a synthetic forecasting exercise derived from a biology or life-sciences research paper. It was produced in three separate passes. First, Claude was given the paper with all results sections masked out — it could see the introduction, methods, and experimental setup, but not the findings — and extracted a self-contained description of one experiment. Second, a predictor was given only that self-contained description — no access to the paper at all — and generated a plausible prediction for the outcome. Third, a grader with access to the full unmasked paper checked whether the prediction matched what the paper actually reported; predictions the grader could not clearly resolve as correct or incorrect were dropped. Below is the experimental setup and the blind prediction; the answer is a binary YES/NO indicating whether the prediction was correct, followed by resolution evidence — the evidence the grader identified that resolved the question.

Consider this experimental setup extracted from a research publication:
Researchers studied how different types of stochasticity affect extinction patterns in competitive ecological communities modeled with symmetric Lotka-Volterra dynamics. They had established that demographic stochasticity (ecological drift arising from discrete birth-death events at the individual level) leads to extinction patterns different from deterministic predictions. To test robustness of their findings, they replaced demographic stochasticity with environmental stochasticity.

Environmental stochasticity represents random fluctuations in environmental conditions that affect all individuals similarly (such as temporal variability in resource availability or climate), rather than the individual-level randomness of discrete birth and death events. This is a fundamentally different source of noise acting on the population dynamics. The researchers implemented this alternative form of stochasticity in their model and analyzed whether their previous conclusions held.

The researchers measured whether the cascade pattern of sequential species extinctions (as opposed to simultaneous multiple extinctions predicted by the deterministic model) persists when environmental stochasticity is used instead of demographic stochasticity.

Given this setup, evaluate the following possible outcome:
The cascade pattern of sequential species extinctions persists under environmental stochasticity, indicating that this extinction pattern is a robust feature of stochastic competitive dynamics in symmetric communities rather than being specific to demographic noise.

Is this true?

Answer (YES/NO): YES